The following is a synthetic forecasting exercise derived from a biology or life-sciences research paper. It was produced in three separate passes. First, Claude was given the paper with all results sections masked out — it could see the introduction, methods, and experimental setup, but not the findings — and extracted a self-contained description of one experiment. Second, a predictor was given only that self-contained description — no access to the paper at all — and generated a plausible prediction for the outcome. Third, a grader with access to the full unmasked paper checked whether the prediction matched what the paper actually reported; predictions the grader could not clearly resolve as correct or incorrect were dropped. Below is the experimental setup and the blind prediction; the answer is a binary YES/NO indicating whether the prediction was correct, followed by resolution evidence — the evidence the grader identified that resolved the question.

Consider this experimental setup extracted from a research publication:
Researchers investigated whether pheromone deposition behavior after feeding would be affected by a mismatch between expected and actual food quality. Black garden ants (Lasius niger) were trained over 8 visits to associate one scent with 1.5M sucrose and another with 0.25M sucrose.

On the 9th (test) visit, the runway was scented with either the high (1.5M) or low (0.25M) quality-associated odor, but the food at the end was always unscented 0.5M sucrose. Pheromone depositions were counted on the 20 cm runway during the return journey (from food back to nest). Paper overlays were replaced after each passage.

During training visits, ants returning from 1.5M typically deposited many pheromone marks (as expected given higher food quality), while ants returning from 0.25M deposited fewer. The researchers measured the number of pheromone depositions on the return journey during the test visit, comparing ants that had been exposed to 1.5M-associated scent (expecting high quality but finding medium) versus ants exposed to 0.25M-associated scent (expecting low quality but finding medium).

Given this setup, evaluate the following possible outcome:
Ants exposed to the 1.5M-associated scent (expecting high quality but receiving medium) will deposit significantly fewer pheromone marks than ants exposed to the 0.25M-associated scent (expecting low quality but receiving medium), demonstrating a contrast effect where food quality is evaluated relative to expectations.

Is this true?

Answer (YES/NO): NO